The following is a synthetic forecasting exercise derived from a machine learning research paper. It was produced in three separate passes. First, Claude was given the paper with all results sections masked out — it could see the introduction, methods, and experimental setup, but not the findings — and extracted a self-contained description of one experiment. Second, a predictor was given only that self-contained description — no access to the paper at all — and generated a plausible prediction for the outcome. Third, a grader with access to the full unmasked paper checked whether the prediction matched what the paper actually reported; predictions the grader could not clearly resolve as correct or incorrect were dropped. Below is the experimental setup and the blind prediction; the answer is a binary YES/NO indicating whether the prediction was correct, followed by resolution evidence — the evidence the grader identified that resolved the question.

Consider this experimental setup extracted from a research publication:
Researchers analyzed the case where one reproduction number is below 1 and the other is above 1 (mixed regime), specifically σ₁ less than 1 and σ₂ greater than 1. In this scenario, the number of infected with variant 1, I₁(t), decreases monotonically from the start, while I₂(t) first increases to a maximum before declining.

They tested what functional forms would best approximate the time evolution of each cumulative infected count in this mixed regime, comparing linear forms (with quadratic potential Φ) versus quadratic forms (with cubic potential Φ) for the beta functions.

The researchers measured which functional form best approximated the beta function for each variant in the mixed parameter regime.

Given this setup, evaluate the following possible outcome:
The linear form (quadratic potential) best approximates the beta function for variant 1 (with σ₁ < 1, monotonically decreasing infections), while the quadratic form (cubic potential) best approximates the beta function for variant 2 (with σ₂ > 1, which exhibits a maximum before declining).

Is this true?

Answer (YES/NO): YES